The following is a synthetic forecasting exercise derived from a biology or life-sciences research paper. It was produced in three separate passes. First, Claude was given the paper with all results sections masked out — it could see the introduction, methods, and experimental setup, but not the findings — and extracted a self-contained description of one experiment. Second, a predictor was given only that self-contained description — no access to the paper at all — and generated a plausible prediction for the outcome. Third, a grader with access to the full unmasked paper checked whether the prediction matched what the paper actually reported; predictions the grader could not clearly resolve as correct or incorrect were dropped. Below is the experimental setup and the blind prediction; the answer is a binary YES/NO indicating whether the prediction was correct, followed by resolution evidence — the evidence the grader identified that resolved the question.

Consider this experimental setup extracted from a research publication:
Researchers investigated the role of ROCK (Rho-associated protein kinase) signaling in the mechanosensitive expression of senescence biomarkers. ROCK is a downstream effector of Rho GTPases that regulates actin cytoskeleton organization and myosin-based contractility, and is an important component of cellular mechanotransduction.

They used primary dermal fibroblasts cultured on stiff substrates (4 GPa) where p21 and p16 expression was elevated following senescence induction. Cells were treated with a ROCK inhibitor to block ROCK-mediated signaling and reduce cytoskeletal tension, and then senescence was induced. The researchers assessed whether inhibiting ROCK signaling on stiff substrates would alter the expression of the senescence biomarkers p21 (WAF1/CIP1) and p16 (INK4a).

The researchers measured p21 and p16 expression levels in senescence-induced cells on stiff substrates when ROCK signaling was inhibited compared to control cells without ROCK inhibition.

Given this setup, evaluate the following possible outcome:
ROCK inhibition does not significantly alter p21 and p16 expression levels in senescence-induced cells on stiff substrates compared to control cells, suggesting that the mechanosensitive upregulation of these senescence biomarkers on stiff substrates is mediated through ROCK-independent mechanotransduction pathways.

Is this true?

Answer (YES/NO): NO